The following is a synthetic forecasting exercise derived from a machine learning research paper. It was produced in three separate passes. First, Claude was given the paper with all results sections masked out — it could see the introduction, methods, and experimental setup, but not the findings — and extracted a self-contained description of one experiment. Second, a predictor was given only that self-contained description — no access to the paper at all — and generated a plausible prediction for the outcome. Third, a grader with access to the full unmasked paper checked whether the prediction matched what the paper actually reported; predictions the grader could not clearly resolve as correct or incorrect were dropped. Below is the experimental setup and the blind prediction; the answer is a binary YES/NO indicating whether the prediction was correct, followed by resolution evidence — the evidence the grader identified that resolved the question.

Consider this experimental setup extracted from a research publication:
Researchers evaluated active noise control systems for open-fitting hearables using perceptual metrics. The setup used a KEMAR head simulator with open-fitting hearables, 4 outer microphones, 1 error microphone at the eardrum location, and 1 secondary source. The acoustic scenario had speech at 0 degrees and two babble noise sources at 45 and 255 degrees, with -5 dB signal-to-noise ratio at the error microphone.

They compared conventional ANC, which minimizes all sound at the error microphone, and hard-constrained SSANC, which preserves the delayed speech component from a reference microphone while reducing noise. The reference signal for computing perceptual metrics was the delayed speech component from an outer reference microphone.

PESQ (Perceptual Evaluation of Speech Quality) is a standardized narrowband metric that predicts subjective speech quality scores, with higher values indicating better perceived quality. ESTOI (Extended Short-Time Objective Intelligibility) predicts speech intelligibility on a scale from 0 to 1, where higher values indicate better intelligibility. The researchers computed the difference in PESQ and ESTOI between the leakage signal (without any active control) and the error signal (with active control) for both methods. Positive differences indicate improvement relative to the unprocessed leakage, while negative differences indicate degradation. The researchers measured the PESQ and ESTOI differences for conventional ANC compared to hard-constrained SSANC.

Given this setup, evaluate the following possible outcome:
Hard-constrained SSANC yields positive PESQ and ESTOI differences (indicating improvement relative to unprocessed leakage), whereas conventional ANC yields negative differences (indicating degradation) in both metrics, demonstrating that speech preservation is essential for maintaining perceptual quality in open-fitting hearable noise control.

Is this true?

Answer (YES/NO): NO